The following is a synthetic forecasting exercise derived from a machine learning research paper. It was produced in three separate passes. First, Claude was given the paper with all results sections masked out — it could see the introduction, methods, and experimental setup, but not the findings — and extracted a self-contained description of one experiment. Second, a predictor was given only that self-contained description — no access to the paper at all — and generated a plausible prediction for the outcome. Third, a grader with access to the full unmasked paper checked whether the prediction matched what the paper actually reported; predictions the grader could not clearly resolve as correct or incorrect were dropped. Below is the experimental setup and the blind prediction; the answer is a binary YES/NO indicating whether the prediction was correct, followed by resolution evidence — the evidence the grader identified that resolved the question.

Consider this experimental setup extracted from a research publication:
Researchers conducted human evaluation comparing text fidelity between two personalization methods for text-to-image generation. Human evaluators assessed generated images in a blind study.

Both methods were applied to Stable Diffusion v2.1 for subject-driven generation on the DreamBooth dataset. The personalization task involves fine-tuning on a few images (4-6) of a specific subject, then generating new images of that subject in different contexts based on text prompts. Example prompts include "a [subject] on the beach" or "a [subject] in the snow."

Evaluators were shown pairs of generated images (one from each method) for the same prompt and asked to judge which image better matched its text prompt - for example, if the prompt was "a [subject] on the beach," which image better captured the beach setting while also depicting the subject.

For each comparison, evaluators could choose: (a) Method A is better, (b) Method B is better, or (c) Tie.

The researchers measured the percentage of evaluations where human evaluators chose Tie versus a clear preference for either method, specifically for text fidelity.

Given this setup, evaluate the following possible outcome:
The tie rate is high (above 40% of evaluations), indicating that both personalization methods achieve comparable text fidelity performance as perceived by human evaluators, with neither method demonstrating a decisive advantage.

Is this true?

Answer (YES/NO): YES